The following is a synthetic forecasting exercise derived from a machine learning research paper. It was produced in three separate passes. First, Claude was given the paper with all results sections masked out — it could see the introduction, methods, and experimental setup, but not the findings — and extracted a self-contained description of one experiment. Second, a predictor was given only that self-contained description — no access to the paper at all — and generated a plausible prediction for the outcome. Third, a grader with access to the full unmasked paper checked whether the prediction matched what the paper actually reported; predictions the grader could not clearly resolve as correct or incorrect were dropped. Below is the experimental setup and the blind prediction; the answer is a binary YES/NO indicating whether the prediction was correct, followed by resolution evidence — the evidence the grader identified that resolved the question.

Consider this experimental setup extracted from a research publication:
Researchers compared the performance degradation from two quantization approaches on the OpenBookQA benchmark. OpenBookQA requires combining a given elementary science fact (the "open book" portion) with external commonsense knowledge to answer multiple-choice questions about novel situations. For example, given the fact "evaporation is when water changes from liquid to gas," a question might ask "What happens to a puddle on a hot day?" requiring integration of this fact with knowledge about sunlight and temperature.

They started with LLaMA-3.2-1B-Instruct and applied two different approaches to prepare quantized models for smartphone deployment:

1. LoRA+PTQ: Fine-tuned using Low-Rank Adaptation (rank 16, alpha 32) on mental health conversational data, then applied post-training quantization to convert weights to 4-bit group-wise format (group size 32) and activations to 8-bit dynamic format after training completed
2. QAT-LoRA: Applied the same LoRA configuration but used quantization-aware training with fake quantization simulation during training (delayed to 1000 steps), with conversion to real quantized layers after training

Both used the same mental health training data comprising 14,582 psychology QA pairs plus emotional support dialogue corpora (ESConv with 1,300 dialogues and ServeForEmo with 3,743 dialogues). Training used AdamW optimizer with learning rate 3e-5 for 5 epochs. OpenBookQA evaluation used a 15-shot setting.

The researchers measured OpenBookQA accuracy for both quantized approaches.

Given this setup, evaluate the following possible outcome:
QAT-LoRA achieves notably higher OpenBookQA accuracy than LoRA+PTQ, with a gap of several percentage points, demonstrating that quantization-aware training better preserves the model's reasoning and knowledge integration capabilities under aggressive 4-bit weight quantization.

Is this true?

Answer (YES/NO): YES